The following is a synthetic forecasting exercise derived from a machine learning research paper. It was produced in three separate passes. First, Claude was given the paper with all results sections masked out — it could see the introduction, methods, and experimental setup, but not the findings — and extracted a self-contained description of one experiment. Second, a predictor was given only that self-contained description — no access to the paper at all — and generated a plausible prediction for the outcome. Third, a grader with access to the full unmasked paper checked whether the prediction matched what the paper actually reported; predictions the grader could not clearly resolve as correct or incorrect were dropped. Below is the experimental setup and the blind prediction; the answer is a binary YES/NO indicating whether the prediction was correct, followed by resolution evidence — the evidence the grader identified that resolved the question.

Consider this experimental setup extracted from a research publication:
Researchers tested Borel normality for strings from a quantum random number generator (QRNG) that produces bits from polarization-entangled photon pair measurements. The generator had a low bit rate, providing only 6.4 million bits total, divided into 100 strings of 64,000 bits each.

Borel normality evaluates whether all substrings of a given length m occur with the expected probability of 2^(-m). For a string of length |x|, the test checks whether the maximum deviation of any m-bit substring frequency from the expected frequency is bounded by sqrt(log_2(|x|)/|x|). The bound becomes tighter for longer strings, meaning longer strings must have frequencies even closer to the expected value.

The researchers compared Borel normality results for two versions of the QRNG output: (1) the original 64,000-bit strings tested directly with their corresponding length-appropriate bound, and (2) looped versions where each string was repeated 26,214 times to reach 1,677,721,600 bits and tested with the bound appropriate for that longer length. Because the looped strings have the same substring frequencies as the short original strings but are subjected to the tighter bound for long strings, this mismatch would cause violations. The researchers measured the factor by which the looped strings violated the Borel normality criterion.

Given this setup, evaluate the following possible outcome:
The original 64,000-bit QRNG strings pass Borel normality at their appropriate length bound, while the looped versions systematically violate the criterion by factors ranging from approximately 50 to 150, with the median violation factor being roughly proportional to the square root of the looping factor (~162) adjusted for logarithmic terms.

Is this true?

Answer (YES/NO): NO